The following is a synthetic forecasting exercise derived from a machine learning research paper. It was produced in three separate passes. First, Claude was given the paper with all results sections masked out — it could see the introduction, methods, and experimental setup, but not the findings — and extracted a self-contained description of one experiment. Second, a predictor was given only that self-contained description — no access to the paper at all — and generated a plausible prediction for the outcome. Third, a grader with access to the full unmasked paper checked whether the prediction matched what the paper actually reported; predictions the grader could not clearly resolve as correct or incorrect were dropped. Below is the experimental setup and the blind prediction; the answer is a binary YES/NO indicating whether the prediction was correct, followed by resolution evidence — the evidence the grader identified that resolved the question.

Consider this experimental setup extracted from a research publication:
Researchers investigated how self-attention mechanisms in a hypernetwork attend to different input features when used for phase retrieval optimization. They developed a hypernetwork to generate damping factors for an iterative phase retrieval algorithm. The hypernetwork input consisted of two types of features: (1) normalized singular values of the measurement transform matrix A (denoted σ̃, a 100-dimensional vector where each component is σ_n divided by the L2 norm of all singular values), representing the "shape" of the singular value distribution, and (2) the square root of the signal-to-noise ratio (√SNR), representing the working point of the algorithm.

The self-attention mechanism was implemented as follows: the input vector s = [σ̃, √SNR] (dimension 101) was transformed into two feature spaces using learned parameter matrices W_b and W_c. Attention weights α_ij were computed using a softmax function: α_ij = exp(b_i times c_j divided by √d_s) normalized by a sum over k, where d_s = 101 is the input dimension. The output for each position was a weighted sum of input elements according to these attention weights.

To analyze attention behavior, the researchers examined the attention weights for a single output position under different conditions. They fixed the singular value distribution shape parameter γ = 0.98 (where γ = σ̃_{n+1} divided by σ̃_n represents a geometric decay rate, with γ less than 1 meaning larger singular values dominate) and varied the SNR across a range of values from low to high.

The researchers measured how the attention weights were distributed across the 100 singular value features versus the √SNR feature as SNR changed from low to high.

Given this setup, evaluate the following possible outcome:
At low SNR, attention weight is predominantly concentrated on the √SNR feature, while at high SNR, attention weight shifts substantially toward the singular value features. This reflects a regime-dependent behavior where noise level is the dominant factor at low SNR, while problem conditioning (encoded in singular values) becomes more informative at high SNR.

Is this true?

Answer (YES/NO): NO